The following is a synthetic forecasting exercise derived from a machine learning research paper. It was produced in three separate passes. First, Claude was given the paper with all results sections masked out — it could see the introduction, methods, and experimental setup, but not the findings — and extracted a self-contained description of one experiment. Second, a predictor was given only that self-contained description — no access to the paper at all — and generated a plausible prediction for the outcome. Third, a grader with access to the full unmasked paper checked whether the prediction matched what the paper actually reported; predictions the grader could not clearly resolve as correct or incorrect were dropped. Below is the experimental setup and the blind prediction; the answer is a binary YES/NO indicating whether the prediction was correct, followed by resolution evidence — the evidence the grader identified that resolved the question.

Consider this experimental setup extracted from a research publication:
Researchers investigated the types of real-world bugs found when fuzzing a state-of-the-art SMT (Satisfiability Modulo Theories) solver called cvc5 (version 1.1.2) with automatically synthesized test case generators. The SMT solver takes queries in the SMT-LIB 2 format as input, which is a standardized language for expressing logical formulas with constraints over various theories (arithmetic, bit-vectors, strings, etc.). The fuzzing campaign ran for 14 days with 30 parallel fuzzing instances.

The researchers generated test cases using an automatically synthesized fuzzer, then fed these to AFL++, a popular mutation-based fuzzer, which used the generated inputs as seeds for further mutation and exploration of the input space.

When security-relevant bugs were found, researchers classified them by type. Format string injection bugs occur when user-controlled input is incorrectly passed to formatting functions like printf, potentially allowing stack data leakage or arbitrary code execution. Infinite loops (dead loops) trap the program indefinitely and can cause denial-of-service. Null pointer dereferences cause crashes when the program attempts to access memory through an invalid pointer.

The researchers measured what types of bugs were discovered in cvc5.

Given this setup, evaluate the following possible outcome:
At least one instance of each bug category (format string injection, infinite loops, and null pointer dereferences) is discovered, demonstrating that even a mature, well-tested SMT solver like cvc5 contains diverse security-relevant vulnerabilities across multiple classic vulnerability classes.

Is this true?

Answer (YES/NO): YES